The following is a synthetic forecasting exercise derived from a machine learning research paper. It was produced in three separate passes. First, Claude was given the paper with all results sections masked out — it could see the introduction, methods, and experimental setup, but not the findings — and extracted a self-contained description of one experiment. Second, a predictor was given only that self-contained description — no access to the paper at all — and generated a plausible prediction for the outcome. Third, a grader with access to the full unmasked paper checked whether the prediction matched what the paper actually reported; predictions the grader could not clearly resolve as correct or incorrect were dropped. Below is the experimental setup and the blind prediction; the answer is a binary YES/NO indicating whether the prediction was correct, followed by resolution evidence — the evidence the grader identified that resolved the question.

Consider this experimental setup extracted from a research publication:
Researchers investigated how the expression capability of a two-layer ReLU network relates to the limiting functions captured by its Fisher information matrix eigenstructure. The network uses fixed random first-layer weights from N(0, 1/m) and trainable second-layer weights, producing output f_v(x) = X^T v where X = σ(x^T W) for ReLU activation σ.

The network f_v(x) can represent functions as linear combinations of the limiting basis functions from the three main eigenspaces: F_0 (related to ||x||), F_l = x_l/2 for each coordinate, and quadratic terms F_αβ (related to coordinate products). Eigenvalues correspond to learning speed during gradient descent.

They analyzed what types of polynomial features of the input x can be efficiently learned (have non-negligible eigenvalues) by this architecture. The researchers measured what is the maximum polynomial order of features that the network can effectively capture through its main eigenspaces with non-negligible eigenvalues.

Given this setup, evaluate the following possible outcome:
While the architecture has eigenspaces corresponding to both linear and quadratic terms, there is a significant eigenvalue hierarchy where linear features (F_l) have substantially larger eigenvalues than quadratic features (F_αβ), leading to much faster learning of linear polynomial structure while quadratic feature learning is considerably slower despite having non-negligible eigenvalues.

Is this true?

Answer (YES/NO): YES